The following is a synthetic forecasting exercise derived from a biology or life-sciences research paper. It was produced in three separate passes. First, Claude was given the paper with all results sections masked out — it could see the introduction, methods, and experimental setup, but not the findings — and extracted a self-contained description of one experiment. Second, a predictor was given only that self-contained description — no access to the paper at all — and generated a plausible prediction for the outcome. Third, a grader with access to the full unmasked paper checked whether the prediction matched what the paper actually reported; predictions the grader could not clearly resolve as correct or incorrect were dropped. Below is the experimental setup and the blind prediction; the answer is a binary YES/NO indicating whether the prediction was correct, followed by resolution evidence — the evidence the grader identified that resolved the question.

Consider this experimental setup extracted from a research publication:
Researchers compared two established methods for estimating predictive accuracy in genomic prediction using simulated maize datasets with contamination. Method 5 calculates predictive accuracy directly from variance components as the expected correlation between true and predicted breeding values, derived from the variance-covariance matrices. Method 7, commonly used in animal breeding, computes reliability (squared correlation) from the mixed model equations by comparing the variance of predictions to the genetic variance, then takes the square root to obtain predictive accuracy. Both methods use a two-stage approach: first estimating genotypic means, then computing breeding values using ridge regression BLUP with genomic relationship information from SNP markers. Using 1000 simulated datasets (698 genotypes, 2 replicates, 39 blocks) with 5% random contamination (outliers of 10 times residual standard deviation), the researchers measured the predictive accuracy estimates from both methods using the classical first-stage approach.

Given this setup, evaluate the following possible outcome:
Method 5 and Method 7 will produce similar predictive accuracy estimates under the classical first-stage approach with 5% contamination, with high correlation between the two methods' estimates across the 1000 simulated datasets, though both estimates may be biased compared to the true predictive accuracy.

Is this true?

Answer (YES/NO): NO